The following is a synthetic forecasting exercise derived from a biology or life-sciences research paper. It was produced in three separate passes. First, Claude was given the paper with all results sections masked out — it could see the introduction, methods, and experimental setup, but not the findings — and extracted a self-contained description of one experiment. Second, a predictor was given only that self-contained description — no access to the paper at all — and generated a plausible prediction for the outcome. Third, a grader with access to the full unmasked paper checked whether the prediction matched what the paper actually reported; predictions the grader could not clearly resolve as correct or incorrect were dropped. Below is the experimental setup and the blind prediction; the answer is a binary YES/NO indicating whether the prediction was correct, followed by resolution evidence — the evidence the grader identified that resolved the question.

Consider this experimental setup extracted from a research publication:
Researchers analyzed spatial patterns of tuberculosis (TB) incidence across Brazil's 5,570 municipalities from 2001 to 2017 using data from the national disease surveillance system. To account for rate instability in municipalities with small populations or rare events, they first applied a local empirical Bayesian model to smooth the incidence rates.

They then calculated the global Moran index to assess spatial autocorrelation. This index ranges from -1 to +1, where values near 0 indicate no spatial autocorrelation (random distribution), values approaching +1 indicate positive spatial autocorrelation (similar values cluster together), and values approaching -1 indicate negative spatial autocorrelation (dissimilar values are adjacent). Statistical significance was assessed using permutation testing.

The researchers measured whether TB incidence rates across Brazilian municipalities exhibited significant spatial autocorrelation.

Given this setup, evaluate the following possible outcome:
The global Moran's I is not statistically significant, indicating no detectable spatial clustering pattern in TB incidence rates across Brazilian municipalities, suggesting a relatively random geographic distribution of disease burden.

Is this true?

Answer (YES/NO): NO